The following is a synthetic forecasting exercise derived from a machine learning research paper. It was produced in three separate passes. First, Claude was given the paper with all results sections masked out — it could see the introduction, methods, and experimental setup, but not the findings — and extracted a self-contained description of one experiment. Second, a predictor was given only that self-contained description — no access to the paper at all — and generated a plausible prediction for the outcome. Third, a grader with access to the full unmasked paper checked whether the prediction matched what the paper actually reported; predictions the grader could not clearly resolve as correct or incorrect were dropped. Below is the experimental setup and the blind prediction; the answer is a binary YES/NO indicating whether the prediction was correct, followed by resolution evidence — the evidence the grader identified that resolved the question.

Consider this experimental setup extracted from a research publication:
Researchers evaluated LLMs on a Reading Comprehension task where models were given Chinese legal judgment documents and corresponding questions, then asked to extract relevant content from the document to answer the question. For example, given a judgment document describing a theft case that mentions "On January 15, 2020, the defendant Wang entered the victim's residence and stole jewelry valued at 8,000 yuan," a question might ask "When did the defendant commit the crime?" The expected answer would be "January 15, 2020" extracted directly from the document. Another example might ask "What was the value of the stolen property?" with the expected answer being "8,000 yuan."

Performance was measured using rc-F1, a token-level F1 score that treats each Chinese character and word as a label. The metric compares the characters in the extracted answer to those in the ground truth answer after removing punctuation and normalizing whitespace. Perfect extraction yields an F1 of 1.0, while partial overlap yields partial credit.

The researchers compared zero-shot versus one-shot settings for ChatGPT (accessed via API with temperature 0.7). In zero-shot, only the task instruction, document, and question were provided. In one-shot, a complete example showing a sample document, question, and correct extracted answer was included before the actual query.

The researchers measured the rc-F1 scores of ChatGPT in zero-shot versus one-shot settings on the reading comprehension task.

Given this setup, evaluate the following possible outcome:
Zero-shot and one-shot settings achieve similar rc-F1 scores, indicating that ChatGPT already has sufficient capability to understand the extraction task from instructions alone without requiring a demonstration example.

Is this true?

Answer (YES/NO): NO